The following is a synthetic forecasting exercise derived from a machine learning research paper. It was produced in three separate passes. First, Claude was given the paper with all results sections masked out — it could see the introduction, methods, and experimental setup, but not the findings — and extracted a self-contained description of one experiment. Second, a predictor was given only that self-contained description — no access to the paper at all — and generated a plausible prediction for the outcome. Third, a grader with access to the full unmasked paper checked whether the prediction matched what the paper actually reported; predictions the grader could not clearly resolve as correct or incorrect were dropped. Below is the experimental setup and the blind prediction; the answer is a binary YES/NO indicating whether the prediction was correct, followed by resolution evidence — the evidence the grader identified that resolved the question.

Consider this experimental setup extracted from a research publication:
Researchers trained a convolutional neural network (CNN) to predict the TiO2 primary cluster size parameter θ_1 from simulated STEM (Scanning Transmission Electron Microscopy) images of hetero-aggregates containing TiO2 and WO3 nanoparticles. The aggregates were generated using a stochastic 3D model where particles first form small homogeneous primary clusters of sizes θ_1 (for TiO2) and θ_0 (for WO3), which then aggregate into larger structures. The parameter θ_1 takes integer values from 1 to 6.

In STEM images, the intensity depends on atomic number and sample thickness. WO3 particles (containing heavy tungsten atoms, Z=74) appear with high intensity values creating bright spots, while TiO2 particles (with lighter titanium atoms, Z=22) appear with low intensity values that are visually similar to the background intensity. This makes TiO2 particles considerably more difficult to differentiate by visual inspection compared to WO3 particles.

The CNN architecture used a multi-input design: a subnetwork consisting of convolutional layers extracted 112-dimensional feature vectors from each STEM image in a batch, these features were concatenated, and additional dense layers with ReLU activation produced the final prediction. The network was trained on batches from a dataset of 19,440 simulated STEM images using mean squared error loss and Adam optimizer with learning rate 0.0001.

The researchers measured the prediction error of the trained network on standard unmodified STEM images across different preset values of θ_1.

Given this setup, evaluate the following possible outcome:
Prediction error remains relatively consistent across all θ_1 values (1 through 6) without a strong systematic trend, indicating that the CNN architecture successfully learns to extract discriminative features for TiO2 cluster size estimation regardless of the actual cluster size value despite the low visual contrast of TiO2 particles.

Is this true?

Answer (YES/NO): NO